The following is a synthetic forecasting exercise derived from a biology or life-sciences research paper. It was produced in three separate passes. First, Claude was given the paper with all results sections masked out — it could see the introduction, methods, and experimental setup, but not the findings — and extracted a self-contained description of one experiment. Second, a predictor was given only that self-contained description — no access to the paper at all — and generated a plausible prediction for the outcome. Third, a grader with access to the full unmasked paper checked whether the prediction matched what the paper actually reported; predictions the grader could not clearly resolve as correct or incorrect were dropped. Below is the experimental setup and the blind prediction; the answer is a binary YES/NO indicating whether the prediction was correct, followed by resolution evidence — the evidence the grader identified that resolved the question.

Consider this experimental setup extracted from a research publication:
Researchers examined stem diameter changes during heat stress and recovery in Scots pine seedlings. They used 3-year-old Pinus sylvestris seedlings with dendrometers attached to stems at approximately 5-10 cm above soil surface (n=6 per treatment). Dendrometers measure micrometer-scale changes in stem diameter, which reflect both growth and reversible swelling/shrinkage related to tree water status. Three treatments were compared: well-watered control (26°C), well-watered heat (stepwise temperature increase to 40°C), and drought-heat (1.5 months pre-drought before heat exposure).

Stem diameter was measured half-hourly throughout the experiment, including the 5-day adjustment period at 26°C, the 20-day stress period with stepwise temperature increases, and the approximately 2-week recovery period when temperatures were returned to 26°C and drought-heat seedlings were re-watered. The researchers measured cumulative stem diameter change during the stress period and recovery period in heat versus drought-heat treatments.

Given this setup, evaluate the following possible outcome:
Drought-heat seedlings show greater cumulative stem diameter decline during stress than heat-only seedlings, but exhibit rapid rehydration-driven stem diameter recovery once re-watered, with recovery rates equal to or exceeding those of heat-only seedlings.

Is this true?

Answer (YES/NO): YES